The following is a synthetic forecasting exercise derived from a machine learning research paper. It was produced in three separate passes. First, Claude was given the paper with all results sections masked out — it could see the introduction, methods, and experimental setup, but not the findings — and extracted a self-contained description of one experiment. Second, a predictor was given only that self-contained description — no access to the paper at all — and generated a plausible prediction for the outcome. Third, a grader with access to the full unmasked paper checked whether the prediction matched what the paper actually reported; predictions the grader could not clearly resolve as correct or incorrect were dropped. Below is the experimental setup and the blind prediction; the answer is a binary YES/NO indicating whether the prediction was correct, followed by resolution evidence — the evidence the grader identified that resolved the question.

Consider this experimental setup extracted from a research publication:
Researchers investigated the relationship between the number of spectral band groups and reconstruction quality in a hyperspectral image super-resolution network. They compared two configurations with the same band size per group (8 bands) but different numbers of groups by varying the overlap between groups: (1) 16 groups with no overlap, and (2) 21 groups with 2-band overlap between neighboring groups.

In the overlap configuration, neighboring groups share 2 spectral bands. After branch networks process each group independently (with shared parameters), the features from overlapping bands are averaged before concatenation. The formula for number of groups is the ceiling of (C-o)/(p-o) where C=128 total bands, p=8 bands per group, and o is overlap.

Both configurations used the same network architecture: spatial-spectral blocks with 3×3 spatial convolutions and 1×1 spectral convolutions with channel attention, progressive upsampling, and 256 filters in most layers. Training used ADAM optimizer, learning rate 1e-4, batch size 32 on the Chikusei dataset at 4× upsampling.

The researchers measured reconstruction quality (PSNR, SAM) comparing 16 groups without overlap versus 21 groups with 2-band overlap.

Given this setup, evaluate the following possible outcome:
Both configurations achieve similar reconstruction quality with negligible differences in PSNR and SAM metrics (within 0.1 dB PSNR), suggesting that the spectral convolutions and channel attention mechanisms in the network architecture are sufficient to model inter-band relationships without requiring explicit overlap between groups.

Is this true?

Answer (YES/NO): YES